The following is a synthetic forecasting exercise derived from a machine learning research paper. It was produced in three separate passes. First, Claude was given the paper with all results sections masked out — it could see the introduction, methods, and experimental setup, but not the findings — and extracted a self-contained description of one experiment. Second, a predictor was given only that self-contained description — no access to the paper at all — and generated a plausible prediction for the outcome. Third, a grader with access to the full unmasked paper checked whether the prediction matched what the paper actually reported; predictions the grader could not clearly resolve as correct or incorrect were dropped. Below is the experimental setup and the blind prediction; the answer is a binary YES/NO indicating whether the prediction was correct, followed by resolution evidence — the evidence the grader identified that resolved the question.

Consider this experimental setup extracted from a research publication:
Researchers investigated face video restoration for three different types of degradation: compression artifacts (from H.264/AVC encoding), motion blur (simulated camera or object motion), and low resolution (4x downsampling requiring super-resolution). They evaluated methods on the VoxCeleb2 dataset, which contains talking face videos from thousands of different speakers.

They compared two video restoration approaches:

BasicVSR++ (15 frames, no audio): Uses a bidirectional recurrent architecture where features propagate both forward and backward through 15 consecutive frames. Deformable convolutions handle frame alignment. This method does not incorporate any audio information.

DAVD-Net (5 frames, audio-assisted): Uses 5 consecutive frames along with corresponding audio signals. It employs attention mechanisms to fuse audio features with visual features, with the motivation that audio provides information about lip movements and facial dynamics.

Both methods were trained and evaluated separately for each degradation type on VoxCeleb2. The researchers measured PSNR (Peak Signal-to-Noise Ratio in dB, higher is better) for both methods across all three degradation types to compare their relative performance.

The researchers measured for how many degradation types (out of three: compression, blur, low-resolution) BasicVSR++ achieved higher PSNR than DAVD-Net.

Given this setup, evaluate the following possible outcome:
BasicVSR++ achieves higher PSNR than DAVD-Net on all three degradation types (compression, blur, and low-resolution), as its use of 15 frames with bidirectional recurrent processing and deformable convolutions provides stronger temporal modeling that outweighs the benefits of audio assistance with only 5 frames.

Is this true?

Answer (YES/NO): NO